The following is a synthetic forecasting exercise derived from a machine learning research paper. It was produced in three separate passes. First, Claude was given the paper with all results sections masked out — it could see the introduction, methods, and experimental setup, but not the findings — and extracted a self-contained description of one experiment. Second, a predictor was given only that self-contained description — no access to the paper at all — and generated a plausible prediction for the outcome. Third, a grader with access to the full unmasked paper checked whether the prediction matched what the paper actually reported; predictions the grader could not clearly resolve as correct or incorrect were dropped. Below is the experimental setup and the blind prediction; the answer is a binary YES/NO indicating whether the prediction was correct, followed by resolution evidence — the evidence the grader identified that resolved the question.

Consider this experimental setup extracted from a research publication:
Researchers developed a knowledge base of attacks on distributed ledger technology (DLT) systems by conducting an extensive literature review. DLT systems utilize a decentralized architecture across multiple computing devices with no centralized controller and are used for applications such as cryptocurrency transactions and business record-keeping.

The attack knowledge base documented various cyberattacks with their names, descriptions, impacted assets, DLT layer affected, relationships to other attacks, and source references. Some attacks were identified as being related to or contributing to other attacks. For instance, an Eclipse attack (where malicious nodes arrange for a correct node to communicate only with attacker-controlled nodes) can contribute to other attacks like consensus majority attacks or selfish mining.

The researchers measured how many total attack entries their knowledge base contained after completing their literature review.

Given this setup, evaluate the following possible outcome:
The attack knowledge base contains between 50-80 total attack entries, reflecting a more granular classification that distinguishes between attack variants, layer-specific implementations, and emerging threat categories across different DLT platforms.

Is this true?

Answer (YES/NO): NO